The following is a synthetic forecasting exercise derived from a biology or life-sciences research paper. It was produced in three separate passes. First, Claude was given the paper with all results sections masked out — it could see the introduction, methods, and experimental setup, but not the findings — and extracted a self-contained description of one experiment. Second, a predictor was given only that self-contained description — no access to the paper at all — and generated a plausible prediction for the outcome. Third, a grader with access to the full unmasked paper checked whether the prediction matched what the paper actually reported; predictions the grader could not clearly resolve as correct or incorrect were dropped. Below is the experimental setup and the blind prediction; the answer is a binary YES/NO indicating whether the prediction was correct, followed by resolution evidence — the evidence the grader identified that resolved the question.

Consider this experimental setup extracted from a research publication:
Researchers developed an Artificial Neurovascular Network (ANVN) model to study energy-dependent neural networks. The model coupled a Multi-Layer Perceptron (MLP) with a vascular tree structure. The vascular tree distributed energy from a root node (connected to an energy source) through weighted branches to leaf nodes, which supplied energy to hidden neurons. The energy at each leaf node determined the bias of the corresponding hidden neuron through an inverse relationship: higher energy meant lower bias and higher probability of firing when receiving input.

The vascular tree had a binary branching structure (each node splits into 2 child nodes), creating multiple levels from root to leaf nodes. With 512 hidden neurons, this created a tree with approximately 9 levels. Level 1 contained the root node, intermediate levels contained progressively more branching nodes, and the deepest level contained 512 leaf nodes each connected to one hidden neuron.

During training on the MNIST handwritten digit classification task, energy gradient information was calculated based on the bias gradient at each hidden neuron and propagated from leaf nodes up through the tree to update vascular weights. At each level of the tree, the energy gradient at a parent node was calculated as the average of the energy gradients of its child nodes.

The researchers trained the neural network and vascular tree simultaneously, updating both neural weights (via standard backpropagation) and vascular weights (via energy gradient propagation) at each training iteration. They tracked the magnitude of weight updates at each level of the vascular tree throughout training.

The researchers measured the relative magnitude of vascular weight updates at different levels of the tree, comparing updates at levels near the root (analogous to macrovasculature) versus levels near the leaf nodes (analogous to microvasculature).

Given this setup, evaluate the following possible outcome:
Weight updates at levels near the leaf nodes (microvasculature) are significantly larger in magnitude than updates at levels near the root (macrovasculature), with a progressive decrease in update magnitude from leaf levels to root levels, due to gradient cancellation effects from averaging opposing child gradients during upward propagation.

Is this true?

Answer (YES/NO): YES